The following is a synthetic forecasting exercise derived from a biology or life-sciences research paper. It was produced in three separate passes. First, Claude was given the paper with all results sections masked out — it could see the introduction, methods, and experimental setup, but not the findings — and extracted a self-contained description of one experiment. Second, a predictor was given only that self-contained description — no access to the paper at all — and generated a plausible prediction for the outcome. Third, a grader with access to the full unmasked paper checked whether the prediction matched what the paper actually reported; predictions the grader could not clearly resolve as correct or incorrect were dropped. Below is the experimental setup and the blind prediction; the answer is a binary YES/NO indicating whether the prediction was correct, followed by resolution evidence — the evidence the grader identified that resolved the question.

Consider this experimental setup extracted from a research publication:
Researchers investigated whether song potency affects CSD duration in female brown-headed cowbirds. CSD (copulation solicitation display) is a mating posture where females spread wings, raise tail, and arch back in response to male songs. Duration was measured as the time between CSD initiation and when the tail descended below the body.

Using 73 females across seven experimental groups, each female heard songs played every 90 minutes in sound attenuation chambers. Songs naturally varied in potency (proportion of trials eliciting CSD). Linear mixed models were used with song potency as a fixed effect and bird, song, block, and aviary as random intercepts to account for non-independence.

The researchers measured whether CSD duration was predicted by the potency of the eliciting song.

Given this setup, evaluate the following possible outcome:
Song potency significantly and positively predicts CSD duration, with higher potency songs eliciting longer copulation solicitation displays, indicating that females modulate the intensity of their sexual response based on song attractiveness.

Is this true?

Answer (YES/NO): YES